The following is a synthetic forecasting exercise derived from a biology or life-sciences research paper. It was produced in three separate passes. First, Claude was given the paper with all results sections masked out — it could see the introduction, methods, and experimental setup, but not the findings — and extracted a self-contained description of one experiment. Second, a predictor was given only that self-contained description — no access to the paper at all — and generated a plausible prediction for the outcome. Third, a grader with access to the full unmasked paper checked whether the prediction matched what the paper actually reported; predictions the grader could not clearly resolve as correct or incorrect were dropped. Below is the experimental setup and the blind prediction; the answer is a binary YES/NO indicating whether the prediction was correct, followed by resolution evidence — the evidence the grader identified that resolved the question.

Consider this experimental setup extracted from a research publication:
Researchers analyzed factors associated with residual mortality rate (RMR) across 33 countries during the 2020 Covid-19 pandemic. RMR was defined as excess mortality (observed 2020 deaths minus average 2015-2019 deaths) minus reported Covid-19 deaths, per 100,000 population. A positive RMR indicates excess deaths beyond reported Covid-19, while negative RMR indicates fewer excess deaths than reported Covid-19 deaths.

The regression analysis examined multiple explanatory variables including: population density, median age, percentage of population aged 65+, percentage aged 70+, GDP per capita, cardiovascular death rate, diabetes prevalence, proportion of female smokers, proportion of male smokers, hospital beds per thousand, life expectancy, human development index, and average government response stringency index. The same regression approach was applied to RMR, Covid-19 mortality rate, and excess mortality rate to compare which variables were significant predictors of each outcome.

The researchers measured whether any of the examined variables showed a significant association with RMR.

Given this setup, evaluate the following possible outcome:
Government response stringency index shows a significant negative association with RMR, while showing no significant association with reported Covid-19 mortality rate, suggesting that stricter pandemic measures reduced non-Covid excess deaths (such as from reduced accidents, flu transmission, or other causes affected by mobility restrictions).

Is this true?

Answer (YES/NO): NO